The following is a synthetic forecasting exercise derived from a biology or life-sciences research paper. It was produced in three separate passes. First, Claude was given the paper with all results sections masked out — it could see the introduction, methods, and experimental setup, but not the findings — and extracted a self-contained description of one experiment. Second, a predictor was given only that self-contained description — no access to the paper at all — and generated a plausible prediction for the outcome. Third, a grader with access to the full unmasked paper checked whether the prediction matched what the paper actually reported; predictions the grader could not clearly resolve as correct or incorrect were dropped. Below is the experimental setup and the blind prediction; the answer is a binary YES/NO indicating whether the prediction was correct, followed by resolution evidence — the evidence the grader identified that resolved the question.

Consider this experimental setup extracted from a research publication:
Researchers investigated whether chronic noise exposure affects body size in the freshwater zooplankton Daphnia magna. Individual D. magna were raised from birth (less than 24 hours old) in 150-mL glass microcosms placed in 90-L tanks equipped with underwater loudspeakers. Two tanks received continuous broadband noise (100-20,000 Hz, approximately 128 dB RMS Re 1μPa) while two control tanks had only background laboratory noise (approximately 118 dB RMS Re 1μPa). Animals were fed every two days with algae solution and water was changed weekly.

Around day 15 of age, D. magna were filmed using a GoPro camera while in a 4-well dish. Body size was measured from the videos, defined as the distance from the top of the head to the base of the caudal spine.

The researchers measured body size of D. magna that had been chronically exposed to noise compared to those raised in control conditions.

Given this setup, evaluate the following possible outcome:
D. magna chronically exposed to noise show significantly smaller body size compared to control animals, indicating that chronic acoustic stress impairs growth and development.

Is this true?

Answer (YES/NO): NO